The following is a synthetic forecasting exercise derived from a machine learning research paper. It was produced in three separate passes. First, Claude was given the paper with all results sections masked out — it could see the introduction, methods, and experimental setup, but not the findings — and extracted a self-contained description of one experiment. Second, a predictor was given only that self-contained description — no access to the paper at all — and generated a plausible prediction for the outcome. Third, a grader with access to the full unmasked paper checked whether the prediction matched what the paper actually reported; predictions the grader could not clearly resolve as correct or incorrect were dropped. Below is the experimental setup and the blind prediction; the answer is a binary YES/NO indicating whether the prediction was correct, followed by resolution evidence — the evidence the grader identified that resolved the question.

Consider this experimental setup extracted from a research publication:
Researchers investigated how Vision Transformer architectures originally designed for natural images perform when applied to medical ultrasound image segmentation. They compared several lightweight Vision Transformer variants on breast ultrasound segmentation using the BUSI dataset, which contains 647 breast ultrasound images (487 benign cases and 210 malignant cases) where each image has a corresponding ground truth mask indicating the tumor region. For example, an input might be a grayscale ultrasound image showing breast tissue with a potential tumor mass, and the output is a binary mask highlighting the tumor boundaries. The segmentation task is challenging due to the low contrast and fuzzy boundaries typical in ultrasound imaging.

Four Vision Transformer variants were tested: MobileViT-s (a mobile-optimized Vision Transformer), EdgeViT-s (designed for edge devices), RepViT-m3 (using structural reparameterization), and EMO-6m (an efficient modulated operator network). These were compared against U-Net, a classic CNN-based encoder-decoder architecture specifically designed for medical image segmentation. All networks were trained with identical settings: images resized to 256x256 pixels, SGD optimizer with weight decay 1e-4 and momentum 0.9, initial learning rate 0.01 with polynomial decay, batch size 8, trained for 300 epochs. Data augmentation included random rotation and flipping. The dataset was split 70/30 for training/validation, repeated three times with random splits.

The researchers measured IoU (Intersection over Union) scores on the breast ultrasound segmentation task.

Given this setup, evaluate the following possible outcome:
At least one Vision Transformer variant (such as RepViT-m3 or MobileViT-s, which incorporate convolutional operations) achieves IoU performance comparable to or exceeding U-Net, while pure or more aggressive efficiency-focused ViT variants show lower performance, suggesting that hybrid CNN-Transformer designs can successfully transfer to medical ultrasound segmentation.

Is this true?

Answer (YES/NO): NO